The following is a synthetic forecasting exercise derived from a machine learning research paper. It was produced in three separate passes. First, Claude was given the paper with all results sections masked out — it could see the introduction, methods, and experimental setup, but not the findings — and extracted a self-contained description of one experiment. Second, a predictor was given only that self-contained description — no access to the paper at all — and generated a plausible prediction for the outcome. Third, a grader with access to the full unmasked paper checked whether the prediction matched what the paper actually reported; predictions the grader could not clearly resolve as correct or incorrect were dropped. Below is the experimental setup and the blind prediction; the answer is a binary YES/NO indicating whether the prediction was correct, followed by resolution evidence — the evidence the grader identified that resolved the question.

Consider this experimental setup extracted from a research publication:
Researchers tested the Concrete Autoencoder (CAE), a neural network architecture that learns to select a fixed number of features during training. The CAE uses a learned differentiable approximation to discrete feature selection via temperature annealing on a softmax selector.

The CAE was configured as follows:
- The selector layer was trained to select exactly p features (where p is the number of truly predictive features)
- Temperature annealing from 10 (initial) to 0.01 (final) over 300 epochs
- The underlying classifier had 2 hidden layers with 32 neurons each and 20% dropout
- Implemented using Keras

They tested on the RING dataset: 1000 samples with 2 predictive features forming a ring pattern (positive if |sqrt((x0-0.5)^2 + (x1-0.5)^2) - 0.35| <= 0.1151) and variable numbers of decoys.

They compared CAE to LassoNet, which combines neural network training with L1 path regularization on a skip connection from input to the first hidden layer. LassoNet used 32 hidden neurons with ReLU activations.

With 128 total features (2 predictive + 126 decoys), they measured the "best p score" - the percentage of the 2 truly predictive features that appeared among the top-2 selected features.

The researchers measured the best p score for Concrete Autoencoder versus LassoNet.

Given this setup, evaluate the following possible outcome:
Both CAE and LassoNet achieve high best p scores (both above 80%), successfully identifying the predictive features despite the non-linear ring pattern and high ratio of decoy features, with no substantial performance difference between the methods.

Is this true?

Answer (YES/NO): NO